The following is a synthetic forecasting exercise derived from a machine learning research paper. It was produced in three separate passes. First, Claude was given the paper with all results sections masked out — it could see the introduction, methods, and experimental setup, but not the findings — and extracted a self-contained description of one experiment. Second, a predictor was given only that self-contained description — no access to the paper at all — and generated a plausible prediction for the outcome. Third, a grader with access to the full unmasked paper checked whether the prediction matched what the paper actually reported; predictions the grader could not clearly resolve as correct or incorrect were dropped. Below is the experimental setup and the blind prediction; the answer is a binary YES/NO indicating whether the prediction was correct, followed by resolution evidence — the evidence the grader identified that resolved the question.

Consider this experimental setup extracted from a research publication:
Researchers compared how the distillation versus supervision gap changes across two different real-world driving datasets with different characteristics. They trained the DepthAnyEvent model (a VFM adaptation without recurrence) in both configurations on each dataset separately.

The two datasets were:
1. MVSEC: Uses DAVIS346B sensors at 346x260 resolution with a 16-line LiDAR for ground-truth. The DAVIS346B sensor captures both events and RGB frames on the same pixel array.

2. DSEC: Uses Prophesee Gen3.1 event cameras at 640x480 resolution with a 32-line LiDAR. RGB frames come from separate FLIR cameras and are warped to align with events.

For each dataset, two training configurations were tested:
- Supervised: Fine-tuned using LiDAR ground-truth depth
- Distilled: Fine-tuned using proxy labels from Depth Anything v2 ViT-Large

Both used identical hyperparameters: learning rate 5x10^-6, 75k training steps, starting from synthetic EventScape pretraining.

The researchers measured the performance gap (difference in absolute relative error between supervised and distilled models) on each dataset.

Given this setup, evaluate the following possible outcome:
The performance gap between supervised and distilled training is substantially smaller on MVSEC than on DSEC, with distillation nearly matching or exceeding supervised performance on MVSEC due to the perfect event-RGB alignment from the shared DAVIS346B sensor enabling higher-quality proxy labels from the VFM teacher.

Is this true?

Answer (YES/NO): NO